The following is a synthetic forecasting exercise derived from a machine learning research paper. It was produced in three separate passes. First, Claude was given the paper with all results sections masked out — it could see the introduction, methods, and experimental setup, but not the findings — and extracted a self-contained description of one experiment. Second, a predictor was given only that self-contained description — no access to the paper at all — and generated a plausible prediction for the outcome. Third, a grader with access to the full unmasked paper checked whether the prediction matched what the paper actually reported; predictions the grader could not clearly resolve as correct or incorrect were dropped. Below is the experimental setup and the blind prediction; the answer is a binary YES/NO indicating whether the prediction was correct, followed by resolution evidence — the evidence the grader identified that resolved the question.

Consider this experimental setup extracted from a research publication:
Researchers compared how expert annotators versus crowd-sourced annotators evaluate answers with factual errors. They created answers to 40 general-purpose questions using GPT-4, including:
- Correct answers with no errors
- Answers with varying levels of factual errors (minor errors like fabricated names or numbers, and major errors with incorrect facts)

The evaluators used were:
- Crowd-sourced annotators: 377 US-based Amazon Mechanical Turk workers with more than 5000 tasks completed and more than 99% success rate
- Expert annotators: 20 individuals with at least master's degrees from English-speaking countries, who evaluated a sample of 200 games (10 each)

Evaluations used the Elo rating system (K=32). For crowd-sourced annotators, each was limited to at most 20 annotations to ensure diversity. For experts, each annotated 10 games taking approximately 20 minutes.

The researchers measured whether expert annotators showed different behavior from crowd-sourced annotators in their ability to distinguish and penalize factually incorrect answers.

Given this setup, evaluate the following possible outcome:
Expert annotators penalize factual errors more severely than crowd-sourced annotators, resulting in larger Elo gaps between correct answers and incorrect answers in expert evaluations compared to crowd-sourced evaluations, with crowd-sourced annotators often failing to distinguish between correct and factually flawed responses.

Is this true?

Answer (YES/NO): YES